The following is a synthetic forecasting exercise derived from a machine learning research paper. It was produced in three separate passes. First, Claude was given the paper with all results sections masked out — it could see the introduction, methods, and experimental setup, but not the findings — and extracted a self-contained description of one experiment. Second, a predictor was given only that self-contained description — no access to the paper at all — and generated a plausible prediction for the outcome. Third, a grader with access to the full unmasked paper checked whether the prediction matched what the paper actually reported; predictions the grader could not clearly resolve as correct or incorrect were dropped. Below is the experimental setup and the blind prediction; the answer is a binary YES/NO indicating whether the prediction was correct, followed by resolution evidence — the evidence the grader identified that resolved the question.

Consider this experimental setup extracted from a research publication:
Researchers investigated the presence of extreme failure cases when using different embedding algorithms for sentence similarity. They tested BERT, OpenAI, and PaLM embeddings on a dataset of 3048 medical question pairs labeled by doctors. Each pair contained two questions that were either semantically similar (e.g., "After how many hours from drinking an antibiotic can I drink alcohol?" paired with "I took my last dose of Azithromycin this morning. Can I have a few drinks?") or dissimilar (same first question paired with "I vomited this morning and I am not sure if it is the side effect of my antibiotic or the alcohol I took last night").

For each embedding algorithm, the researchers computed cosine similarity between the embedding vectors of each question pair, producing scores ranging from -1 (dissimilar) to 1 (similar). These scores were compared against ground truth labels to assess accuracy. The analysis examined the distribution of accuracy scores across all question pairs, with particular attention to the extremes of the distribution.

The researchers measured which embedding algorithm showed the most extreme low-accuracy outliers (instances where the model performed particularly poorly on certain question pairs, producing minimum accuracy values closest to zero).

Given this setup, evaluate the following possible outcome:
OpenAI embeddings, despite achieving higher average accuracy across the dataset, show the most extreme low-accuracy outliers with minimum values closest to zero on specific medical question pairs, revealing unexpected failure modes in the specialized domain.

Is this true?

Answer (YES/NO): NO